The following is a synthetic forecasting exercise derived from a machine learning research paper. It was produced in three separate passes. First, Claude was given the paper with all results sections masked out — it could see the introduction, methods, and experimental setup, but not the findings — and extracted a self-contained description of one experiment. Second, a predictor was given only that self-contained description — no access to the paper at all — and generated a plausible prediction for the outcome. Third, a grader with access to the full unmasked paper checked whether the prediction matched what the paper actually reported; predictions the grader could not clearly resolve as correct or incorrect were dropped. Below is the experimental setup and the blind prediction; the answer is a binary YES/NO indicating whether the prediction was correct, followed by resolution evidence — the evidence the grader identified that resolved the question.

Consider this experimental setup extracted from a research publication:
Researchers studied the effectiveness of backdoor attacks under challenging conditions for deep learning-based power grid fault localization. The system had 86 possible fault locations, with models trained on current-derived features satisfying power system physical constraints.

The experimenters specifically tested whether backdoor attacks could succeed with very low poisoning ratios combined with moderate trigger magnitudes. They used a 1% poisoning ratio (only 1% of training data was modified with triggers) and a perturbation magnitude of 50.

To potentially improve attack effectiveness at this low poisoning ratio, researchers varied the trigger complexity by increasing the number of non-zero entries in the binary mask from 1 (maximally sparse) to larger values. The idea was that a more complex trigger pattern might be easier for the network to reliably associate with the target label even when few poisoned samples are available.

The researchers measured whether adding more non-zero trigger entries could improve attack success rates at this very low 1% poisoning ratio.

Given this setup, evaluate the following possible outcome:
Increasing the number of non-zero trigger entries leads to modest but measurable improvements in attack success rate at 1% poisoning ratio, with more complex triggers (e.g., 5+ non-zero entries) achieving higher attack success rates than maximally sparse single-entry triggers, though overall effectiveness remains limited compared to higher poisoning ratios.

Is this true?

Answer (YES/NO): NO